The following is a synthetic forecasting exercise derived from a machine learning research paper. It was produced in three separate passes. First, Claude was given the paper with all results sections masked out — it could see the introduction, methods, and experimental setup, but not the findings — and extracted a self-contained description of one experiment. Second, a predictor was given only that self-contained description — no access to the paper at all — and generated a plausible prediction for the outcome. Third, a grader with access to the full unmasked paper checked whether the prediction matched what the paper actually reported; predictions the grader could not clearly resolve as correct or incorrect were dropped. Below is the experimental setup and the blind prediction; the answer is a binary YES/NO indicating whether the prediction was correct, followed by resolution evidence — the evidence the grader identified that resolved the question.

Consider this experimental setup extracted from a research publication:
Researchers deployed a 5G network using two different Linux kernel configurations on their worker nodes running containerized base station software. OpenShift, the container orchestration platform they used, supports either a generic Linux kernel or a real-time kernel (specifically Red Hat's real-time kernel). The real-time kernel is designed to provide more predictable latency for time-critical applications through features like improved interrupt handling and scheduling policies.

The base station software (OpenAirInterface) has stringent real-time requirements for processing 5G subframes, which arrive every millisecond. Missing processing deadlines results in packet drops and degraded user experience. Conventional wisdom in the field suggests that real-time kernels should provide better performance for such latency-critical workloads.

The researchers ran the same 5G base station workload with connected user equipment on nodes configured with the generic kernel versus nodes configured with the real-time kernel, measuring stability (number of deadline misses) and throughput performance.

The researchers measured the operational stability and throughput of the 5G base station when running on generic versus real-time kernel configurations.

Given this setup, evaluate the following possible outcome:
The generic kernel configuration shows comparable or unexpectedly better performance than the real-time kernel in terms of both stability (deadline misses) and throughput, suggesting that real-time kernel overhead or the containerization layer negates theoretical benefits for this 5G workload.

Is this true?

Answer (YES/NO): YES